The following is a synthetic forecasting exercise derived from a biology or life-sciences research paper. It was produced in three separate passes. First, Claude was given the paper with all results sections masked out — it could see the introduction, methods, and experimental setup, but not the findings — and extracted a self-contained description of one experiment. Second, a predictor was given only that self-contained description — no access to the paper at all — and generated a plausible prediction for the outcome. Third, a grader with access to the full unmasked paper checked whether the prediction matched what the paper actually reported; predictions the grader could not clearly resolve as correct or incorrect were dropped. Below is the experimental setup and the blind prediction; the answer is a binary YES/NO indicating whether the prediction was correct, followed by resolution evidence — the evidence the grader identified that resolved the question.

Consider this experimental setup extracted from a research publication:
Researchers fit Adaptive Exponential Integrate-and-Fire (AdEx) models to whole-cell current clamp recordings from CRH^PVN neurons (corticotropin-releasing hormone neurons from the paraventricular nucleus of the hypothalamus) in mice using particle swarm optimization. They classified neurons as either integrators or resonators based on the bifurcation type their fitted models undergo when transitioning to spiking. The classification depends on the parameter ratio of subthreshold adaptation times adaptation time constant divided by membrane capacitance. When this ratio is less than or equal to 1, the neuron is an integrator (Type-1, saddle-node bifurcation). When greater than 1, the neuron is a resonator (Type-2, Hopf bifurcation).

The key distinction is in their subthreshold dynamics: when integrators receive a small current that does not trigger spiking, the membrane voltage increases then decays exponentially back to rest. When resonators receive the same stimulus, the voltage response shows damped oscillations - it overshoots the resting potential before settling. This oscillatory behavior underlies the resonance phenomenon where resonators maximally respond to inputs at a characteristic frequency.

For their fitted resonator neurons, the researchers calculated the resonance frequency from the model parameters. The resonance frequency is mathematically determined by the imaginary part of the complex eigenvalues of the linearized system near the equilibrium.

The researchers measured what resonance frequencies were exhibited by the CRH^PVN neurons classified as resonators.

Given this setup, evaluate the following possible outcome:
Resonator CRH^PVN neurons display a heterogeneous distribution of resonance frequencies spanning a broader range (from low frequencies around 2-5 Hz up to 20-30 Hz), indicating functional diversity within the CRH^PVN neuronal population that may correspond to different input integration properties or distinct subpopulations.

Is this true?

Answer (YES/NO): NO